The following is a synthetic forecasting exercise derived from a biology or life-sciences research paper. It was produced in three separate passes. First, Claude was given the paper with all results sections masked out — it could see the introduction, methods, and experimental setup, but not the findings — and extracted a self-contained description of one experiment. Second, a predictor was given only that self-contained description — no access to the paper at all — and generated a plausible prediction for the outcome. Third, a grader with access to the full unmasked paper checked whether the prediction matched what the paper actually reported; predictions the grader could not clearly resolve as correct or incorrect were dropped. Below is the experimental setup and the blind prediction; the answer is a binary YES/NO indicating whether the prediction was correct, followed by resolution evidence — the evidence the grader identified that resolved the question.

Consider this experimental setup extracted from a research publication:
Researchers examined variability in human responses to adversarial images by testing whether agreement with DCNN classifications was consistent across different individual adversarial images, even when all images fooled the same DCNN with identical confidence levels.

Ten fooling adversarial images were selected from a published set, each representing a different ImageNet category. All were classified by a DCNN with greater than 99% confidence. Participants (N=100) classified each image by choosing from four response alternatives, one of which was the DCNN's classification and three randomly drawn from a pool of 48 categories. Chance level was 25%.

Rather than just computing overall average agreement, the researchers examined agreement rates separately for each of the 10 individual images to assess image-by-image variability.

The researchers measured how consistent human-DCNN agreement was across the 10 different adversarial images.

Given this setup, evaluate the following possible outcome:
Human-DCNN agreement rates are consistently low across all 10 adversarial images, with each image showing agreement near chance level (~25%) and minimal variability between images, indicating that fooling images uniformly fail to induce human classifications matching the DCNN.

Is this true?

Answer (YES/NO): NO